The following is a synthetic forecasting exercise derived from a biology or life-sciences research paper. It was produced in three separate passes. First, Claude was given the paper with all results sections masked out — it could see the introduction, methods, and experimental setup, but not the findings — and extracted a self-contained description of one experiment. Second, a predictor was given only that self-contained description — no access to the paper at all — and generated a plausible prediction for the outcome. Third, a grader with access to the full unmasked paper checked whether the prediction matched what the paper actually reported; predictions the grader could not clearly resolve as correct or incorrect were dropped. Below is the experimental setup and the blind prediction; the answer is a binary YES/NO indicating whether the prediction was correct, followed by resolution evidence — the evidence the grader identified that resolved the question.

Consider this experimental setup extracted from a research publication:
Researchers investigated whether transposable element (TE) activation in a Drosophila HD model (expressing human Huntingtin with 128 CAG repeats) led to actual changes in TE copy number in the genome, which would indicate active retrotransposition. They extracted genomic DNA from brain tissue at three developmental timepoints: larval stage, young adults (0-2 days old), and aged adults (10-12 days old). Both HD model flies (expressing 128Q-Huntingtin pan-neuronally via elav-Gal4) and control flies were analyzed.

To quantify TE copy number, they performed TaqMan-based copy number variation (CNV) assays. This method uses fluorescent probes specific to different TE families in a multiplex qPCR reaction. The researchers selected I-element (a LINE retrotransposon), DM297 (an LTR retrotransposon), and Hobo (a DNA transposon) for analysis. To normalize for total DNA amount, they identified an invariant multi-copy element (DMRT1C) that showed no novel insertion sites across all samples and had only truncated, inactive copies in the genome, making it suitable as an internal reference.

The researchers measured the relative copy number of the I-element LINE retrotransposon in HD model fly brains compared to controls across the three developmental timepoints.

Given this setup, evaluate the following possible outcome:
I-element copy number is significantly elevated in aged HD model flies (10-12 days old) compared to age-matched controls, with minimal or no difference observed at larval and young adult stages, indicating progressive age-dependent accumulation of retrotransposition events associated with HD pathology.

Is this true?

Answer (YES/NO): NO